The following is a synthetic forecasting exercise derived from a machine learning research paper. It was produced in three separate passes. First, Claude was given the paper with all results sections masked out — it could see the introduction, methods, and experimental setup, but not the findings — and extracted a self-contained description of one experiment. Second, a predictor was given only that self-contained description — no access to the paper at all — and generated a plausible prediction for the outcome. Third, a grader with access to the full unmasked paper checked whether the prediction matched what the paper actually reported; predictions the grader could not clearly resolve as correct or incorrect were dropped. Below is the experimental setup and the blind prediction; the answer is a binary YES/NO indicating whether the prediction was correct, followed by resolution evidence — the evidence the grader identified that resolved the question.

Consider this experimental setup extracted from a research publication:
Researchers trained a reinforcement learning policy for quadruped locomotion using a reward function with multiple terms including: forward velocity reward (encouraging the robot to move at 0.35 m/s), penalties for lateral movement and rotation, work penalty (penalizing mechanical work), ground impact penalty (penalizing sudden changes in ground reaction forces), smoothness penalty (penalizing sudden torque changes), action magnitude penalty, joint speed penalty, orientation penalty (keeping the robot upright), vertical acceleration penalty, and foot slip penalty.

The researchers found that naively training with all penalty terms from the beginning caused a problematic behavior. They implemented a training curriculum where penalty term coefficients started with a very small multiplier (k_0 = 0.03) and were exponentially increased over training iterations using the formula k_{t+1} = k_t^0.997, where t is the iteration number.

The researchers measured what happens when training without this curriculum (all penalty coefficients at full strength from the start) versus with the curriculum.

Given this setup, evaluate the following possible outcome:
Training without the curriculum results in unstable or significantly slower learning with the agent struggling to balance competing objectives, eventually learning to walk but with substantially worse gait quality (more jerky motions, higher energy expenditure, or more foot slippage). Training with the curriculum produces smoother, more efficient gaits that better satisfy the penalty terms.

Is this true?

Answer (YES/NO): NO